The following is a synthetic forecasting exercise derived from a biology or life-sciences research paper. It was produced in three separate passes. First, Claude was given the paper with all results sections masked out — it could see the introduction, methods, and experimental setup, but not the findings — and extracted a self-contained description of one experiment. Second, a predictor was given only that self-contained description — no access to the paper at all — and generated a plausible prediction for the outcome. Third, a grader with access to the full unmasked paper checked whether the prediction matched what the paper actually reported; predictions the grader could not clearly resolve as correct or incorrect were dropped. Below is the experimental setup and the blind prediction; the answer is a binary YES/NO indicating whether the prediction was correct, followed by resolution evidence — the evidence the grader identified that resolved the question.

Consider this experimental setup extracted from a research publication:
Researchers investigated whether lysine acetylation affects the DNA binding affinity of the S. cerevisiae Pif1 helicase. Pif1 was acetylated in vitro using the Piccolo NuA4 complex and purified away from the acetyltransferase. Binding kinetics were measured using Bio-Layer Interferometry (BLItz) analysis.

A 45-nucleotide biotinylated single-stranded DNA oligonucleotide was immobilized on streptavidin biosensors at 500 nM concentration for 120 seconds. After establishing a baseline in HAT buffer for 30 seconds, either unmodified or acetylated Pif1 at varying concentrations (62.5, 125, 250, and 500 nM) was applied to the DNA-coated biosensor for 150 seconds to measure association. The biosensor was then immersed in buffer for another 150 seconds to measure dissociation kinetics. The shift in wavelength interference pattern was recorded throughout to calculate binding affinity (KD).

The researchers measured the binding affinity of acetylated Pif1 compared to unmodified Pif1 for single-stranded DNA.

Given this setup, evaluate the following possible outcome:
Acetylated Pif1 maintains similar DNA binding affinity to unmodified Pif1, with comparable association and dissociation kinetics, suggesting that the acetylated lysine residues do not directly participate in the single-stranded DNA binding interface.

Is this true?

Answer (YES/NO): NO